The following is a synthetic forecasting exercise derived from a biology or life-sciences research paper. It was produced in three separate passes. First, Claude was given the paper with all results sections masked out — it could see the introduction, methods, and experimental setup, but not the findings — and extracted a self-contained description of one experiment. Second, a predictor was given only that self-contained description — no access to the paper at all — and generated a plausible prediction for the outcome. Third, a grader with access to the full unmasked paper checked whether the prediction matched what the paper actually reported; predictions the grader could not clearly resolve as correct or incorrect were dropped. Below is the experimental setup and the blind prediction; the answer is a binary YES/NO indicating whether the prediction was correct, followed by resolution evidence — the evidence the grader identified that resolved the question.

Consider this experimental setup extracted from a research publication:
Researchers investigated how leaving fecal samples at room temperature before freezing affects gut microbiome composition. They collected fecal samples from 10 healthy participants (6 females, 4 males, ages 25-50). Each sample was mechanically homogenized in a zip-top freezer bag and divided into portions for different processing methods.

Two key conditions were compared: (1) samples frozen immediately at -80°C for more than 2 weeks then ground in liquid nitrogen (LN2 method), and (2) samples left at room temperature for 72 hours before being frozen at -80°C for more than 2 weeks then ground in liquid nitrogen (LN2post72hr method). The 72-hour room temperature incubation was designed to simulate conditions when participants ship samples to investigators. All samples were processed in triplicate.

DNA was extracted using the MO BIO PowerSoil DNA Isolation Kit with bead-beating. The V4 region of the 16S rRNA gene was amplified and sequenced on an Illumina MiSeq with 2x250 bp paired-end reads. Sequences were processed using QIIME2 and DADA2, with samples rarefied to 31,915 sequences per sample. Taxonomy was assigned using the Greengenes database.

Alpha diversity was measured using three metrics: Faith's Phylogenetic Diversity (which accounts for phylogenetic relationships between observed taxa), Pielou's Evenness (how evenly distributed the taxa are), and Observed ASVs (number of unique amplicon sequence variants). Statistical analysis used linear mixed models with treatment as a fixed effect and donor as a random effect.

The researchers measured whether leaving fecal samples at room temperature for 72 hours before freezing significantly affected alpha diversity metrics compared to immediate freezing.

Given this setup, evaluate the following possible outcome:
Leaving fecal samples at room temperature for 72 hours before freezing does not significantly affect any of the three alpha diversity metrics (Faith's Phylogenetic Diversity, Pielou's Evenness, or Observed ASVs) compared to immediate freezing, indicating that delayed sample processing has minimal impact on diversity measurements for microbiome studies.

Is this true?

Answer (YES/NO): YES